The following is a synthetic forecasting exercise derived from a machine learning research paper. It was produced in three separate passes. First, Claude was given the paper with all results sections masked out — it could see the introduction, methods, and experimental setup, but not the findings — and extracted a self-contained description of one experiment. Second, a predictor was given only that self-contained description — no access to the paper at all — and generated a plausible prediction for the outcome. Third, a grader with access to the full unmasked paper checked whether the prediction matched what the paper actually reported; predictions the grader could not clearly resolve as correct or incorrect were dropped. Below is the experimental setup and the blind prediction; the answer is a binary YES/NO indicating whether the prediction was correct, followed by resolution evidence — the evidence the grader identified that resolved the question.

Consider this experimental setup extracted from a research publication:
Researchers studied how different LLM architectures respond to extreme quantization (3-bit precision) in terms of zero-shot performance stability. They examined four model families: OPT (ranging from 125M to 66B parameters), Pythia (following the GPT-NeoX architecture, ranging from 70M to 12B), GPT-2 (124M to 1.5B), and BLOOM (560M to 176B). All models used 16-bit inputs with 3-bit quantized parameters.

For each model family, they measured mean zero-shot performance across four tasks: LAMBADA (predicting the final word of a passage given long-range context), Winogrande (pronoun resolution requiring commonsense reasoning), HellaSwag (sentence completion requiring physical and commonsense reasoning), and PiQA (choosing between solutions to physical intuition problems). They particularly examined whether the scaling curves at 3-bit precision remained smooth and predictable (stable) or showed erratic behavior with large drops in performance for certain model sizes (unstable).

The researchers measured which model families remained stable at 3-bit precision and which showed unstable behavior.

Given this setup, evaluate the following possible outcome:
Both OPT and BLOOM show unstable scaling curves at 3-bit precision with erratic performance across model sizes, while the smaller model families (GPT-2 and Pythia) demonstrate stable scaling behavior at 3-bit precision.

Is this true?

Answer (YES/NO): NO